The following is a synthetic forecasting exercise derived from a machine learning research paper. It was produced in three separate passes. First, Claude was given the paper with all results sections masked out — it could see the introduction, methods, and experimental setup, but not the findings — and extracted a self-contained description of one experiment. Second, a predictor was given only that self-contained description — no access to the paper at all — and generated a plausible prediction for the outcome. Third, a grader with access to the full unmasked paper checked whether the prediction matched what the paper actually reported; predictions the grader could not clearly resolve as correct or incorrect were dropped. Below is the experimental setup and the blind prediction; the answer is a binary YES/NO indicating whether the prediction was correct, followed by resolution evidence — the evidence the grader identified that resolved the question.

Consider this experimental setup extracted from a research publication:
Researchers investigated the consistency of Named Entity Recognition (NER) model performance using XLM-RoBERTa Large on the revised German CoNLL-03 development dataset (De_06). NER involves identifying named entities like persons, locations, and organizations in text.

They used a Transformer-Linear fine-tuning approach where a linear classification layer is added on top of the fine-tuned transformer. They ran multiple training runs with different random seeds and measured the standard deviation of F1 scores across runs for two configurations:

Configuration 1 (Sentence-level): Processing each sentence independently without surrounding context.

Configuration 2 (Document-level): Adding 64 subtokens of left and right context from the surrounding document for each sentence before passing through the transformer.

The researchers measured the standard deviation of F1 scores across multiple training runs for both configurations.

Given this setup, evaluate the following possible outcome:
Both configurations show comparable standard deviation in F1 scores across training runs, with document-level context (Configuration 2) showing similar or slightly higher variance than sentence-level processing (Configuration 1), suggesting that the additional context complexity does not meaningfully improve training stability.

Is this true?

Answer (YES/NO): NO